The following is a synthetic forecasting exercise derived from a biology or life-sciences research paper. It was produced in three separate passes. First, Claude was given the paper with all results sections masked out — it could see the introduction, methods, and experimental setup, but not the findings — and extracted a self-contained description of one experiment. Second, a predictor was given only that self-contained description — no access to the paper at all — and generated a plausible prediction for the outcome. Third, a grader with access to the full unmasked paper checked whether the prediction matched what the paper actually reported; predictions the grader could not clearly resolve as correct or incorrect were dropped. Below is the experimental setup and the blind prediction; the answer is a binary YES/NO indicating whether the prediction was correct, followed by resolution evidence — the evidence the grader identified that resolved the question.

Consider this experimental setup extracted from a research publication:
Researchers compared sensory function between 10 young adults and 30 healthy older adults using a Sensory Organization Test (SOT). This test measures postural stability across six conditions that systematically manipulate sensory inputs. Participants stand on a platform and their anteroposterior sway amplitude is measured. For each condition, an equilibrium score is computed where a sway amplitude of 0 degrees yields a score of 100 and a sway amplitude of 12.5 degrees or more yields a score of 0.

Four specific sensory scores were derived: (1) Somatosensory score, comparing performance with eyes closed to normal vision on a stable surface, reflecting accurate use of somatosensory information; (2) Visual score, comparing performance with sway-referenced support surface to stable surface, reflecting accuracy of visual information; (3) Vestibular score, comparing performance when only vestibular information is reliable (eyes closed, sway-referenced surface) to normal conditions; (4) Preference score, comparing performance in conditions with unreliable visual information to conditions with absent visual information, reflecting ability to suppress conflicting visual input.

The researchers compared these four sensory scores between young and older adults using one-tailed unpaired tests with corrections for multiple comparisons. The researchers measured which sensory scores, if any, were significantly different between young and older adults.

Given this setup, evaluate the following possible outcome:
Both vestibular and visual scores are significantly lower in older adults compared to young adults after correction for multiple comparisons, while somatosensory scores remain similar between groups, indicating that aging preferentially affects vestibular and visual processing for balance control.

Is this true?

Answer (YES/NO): NO